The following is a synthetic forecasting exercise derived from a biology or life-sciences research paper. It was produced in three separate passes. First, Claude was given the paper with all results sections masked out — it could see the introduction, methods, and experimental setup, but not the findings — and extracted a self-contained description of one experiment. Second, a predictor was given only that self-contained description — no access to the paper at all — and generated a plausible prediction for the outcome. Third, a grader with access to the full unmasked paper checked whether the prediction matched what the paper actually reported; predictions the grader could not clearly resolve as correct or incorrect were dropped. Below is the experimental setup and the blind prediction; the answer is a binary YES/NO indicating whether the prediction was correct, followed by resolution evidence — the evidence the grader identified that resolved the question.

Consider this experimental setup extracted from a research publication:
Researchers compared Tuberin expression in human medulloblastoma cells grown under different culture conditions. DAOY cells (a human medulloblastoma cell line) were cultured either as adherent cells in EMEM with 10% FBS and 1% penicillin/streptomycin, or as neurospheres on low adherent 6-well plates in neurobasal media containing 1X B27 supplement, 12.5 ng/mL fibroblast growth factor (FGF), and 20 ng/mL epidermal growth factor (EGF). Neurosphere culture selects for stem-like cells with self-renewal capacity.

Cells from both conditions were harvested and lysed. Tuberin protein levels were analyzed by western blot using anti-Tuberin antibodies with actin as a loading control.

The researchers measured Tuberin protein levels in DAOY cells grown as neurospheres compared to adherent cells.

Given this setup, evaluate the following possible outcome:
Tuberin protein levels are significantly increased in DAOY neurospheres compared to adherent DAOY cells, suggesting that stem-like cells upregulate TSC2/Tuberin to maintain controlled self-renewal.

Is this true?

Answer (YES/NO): YES